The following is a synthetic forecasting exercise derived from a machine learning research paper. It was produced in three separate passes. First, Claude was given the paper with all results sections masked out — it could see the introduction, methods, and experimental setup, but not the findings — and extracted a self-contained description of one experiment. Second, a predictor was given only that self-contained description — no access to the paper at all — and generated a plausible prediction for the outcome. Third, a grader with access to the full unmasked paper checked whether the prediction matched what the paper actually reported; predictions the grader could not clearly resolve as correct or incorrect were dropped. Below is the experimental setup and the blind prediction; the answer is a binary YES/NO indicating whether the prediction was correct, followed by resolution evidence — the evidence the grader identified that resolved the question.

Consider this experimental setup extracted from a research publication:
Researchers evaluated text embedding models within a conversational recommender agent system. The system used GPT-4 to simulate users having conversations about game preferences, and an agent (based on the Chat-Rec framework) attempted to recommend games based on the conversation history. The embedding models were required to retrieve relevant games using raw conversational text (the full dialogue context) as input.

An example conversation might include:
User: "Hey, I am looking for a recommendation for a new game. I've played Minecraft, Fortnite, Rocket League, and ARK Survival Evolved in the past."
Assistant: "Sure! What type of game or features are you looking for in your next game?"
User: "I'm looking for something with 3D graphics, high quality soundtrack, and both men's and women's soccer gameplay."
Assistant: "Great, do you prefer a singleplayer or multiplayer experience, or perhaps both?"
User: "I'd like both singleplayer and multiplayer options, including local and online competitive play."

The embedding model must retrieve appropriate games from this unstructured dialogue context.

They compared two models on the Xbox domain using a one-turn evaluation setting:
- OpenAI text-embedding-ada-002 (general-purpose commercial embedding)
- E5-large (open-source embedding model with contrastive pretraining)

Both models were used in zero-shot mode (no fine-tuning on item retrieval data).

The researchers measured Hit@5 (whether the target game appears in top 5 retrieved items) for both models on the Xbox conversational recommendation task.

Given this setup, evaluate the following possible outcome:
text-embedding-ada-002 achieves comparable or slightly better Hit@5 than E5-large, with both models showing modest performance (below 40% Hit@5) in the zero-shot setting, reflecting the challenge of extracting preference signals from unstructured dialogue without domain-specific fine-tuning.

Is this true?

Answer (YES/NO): NO